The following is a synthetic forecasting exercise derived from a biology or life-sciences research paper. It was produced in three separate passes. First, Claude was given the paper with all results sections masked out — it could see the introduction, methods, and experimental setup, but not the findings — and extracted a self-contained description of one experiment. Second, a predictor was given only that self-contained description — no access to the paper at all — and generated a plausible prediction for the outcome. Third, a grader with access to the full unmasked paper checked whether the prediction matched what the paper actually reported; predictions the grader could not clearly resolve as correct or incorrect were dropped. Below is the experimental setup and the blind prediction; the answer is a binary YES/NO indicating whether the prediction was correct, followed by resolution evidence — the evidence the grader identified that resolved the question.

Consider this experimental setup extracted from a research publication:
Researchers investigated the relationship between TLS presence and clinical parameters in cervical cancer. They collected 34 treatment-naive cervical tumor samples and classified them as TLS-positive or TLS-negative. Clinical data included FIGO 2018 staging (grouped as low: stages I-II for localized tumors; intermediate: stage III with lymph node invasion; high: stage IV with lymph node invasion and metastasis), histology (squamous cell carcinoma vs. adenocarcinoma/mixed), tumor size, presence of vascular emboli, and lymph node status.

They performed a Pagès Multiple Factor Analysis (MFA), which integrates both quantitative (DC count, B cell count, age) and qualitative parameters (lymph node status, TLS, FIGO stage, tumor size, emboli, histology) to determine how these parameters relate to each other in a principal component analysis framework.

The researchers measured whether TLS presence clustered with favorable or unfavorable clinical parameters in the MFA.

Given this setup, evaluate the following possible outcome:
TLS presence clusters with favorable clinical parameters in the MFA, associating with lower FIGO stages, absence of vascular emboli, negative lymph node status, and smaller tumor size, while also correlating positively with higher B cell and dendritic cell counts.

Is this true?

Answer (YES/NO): NO